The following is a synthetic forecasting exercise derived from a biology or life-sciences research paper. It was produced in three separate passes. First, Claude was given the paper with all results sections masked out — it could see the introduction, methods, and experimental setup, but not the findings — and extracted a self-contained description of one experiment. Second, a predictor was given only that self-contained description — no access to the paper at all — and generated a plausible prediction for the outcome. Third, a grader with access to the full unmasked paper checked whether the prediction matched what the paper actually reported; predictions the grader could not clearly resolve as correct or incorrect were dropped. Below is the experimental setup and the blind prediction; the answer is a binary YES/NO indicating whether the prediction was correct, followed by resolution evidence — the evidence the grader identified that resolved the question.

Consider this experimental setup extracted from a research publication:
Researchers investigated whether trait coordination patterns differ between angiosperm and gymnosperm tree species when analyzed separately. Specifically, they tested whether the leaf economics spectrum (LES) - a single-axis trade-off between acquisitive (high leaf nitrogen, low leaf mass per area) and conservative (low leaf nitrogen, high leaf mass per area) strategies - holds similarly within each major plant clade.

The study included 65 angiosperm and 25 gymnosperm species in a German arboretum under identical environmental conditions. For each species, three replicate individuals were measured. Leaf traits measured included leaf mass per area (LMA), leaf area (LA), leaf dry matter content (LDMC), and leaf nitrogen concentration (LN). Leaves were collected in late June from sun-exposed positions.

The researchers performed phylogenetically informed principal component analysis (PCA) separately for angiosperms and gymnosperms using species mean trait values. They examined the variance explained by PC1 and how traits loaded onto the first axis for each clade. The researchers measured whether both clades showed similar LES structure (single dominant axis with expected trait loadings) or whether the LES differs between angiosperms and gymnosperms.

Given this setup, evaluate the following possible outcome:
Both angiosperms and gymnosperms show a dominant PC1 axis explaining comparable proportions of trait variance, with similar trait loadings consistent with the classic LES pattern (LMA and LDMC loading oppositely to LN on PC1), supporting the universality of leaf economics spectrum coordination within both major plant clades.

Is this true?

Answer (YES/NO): NO